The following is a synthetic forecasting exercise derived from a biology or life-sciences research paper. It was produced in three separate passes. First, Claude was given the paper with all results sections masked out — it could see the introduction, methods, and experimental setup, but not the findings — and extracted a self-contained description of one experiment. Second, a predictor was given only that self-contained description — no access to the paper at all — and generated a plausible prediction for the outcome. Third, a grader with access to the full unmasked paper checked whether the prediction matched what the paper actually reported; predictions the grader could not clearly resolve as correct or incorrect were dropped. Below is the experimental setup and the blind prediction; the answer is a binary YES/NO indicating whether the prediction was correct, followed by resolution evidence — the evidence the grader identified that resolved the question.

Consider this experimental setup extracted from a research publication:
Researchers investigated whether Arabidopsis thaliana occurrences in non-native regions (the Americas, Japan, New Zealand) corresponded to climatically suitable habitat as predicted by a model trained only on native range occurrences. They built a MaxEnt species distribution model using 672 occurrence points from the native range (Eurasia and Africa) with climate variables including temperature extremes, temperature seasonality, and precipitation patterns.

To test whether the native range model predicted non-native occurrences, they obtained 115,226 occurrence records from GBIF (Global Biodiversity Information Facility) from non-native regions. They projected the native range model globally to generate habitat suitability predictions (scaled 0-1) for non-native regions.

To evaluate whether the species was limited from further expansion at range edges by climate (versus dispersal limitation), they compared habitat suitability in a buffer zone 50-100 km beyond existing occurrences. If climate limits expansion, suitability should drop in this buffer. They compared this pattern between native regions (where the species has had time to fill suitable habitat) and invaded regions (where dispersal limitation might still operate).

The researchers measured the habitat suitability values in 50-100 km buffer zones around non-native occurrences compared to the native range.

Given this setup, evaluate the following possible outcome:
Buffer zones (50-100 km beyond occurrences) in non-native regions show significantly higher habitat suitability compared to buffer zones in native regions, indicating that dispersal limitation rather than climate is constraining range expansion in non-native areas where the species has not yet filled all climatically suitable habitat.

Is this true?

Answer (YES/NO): YES